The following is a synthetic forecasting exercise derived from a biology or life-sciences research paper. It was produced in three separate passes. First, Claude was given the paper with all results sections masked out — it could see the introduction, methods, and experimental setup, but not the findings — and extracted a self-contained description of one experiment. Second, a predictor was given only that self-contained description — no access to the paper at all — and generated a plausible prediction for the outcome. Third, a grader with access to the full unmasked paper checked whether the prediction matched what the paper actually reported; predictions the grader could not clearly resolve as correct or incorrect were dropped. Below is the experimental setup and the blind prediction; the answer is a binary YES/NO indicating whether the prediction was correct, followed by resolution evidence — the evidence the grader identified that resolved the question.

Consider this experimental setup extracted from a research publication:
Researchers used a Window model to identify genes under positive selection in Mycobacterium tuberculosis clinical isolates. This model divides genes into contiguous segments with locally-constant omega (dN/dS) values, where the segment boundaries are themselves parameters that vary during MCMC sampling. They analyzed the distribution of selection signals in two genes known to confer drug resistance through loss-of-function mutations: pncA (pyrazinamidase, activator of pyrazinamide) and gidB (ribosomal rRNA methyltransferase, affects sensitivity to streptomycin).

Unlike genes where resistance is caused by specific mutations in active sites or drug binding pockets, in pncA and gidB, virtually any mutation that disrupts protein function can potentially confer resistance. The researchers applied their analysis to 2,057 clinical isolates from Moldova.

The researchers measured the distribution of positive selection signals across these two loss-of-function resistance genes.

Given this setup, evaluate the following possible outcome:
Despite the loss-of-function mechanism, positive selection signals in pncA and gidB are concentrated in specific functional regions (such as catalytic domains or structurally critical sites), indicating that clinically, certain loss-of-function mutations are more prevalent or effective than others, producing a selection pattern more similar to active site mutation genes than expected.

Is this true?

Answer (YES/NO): NO